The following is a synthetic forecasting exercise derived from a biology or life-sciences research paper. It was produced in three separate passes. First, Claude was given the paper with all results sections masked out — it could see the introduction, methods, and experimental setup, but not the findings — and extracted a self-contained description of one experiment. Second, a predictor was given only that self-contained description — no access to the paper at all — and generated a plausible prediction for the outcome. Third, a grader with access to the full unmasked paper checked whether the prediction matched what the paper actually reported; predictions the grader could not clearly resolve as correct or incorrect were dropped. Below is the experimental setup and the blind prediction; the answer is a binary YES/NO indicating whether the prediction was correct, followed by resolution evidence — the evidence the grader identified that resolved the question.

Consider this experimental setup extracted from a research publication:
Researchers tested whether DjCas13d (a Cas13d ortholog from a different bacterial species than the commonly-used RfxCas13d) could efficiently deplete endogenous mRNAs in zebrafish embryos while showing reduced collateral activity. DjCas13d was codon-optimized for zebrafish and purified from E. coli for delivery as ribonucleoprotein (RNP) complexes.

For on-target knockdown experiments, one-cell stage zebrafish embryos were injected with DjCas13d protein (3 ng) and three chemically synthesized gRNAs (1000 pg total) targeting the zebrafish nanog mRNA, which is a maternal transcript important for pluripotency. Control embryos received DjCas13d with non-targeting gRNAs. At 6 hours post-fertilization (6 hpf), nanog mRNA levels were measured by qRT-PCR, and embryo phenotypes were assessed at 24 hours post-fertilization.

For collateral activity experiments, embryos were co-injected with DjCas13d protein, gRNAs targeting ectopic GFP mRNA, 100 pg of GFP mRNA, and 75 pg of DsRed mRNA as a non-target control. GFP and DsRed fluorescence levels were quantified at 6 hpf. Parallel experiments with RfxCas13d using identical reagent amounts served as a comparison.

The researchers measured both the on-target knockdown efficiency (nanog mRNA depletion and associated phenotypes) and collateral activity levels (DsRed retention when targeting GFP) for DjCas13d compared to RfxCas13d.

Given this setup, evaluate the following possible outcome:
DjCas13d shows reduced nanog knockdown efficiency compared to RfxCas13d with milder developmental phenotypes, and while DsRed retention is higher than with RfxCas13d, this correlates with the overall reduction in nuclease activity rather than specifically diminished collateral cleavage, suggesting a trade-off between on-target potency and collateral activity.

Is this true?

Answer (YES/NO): NO